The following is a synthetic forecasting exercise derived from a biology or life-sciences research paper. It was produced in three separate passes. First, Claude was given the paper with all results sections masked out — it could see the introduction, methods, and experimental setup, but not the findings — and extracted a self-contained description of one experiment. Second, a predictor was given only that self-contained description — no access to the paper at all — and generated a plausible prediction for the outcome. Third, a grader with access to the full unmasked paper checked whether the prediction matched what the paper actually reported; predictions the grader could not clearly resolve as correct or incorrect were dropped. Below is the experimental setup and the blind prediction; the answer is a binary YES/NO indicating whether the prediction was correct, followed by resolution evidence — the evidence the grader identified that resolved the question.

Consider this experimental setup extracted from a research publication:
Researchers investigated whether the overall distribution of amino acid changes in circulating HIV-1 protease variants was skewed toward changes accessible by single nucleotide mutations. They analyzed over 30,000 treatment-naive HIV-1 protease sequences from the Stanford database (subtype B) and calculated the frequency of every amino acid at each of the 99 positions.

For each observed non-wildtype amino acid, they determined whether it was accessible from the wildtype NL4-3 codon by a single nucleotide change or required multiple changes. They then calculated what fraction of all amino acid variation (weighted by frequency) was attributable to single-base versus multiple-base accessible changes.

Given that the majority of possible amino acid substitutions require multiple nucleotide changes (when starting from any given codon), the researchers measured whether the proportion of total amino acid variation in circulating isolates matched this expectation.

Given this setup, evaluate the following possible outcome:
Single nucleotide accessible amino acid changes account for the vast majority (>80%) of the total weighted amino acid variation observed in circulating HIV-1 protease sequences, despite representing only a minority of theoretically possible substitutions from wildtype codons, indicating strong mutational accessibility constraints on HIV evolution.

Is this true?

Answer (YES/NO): YES